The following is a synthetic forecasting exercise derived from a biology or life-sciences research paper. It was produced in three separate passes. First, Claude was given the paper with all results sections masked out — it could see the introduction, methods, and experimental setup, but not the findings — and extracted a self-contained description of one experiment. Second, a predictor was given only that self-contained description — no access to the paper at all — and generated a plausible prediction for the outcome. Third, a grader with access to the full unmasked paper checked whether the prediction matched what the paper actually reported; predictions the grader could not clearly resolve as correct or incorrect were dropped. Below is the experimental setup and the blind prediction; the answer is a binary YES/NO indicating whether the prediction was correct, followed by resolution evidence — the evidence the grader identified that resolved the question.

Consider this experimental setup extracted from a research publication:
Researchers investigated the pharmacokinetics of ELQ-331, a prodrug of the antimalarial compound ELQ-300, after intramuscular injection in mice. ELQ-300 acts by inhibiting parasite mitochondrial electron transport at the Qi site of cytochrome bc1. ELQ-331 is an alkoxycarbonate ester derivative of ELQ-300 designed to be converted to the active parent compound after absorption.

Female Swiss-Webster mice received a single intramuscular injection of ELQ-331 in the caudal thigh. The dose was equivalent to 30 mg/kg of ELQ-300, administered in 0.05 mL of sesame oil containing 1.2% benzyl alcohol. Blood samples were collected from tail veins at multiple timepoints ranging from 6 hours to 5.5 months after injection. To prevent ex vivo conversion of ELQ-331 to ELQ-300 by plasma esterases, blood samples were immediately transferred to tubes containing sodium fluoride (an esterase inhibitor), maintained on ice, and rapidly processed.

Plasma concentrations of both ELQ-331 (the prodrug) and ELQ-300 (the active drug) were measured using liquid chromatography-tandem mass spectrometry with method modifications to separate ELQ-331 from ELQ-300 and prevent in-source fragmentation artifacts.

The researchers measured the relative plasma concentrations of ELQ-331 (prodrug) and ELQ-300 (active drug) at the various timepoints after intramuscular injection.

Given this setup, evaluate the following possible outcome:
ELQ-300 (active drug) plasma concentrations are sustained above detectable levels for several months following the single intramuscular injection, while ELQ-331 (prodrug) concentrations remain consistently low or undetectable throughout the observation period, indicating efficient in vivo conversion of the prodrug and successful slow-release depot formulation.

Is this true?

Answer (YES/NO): YES